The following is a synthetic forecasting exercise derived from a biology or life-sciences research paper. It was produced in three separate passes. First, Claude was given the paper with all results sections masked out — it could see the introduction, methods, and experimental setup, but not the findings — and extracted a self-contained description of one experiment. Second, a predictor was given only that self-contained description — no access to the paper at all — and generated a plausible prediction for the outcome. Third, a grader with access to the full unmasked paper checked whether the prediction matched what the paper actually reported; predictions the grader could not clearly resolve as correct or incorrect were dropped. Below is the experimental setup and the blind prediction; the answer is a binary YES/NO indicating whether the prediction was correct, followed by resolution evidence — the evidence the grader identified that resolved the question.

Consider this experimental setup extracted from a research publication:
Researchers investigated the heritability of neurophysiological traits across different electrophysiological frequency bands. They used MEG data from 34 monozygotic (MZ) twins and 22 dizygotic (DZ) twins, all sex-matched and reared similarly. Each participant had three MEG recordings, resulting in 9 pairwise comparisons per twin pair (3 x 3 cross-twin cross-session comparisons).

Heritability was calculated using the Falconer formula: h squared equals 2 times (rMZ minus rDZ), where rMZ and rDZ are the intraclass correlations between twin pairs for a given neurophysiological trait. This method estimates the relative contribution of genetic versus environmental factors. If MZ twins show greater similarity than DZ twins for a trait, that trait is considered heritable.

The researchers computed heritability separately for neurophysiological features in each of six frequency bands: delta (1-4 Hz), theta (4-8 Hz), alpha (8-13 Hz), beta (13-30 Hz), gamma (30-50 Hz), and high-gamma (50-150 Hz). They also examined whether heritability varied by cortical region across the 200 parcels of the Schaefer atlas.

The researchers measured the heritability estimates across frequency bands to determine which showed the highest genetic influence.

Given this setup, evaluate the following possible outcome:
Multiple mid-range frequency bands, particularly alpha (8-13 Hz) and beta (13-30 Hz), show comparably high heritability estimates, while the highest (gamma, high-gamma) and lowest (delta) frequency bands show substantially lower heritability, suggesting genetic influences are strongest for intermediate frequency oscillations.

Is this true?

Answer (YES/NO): NO